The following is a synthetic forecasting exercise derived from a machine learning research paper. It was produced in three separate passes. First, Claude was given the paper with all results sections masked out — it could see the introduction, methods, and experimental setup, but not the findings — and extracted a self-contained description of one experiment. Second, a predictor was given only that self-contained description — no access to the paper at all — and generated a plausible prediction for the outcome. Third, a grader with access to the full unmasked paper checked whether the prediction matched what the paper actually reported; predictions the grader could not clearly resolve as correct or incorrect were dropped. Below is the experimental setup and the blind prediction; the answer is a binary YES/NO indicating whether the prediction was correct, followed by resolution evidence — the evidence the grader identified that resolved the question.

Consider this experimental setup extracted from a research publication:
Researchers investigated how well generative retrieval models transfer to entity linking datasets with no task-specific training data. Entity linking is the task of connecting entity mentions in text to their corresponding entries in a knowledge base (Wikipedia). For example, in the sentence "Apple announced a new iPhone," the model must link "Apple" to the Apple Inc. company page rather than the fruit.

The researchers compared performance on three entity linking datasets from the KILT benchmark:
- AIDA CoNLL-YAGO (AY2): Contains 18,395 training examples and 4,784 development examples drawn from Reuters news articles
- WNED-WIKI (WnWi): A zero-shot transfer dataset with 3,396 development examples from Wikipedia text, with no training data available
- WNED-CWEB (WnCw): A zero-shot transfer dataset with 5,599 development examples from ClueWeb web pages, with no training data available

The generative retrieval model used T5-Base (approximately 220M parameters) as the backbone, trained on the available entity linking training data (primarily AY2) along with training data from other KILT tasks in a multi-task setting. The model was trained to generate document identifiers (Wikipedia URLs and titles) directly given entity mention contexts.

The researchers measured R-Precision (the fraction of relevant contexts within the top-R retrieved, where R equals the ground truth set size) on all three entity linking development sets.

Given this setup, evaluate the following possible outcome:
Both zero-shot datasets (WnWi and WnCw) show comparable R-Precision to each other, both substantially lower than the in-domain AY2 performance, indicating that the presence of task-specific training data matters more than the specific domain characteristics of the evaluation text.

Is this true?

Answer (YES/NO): NO